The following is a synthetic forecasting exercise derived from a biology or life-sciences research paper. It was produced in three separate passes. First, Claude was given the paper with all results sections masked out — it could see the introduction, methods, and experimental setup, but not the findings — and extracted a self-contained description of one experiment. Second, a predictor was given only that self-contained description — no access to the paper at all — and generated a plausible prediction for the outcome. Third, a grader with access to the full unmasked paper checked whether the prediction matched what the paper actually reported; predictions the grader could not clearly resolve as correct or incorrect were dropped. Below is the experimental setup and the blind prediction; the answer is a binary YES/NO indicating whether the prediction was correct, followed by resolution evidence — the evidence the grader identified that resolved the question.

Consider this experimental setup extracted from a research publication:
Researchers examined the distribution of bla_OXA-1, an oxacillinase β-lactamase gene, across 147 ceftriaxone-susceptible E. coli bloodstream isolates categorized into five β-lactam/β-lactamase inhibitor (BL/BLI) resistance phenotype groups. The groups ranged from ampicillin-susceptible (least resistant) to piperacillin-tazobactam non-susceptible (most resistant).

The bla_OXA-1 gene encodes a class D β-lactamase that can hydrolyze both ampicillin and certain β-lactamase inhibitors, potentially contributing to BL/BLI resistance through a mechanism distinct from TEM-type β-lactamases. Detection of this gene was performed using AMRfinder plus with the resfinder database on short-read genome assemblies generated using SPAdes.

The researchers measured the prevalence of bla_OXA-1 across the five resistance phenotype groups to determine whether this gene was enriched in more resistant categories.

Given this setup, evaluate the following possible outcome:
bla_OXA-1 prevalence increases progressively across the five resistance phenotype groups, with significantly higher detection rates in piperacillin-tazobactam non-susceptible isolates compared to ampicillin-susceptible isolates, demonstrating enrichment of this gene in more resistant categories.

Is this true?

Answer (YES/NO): YES